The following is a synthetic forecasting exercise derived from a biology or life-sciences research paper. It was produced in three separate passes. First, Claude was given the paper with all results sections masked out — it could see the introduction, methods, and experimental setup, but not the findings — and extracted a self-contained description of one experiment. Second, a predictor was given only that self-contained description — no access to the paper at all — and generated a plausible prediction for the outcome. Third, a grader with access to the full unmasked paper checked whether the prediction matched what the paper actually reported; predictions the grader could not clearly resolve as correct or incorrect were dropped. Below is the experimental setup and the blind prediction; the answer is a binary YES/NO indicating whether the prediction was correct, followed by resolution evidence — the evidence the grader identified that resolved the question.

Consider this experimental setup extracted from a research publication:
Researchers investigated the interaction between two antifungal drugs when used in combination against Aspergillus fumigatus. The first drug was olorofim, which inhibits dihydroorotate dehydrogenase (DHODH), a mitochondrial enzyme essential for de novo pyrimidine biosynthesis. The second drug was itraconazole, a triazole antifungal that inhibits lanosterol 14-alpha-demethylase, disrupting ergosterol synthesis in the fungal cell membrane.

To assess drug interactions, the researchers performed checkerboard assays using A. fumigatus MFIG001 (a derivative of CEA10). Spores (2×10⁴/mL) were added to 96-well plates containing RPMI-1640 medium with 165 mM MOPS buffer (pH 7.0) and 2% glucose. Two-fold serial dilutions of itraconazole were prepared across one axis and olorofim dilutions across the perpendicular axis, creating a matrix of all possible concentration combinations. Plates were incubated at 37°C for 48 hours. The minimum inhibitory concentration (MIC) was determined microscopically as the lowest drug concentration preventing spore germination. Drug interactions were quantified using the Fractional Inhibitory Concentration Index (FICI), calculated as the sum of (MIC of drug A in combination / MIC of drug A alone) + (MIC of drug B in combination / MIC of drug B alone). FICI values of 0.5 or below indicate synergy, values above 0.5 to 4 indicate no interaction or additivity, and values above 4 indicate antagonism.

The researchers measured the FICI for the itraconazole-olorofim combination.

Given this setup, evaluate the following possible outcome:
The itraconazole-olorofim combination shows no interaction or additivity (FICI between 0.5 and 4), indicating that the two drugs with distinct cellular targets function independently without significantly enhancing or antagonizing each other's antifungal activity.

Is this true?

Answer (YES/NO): NO